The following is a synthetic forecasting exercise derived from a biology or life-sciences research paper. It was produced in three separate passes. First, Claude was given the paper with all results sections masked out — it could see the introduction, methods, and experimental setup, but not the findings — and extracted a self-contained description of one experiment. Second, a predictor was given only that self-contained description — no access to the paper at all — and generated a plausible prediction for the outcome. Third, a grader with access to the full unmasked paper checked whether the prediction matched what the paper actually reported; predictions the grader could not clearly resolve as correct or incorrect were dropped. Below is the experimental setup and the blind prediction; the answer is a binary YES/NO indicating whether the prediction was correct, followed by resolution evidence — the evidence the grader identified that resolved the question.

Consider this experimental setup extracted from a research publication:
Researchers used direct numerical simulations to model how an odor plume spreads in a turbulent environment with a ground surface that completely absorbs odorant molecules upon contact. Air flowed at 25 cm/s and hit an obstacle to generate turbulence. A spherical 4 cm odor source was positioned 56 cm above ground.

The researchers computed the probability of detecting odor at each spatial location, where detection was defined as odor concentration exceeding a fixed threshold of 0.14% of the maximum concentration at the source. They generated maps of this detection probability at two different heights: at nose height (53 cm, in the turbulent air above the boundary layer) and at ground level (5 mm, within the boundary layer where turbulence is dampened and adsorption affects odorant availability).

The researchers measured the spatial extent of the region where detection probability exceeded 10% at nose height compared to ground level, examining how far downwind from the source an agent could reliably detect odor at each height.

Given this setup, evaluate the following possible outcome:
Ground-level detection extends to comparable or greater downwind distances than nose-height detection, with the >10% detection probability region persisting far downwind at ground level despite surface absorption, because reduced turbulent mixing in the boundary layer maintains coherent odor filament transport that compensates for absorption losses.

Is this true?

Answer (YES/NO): NO